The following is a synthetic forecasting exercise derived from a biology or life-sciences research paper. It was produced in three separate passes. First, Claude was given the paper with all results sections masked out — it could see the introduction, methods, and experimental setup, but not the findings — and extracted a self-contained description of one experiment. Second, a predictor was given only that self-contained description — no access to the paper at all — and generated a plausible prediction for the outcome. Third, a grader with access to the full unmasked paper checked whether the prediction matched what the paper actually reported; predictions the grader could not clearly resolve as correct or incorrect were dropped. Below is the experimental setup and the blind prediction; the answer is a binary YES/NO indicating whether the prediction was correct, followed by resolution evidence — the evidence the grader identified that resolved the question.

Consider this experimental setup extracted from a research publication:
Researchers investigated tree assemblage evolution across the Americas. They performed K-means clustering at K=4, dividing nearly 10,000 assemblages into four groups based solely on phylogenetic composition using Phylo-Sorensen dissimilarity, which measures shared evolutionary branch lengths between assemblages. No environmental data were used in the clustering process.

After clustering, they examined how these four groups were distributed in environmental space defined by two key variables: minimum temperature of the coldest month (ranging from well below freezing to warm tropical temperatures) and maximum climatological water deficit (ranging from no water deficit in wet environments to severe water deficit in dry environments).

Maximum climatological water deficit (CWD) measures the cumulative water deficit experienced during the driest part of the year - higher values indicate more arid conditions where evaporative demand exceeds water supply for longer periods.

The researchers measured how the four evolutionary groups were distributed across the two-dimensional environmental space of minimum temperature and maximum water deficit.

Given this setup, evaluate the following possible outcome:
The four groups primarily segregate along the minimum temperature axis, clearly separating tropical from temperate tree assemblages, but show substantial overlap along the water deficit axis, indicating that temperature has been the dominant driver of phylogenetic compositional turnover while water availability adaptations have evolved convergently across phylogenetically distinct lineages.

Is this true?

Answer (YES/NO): NO